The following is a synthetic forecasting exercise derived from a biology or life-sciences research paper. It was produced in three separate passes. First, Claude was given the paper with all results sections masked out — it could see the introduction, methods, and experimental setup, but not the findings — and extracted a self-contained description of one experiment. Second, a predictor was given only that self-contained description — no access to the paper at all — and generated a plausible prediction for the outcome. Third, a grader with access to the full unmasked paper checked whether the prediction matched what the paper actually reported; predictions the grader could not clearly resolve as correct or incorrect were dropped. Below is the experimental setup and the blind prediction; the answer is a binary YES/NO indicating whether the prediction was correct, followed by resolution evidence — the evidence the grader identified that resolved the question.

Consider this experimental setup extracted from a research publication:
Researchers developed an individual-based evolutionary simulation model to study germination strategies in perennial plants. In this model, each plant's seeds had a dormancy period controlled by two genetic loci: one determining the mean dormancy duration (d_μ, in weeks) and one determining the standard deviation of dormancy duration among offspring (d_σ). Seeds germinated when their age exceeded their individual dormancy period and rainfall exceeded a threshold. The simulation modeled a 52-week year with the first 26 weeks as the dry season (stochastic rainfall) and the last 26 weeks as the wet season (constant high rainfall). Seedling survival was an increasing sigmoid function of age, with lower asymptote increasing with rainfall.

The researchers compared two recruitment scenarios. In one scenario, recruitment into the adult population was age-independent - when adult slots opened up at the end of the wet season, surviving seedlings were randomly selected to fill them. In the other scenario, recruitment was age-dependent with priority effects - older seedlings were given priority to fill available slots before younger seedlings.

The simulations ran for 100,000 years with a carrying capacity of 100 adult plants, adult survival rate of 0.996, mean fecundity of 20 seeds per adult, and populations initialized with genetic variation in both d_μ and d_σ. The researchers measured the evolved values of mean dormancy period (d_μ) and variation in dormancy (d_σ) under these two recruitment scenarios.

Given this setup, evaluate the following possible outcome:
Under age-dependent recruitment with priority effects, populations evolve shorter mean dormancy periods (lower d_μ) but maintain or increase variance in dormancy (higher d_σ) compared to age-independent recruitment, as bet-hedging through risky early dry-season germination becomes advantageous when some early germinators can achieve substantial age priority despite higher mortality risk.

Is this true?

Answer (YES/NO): YES